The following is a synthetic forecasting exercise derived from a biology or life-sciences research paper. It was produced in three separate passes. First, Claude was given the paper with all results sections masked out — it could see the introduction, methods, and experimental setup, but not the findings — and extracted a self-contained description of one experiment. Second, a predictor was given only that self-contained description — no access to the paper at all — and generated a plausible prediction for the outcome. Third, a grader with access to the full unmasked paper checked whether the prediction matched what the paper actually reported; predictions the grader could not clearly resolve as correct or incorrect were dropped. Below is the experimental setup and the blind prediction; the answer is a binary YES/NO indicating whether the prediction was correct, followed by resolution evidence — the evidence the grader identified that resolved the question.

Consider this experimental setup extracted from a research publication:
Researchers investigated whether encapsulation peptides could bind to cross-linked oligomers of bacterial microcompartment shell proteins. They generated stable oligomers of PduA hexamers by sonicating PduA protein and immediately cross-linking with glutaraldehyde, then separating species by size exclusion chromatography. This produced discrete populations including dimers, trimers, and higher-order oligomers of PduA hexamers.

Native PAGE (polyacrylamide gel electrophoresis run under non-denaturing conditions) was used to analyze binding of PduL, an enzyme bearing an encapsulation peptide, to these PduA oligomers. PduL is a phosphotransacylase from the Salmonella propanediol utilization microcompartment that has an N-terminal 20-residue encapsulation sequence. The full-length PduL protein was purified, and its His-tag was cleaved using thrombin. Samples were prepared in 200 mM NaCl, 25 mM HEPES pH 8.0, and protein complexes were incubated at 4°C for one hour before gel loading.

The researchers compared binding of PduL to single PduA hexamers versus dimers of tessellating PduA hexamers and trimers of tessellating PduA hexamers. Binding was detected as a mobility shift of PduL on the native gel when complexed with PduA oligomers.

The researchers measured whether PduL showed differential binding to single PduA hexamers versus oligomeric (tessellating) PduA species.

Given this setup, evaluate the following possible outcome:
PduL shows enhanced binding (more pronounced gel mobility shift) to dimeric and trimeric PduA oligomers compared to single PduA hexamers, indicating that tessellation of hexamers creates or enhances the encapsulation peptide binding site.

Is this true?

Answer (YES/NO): YES